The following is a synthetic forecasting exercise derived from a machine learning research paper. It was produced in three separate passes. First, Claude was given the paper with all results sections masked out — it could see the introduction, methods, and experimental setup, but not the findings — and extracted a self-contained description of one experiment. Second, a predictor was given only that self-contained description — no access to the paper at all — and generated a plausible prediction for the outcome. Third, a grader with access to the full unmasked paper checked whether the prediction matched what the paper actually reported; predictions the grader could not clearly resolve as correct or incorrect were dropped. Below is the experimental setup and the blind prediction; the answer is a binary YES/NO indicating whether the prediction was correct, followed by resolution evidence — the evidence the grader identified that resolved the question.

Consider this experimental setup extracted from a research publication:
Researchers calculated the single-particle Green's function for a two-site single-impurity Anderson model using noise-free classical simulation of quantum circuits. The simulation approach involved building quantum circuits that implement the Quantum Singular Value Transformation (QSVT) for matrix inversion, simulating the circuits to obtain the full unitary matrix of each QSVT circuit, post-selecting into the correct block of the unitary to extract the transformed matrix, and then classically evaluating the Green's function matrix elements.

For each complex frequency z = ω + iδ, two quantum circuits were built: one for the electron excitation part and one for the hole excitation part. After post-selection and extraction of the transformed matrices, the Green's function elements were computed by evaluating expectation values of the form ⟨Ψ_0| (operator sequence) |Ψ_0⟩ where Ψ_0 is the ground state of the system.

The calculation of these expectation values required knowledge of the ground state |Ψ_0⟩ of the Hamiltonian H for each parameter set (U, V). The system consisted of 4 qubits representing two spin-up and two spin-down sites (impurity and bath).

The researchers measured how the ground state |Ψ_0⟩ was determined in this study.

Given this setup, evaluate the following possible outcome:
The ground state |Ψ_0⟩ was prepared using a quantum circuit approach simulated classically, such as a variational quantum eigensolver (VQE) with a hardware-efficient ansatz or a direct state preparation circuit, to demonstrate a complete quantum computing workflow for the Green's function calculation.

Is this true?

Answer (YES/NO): NO